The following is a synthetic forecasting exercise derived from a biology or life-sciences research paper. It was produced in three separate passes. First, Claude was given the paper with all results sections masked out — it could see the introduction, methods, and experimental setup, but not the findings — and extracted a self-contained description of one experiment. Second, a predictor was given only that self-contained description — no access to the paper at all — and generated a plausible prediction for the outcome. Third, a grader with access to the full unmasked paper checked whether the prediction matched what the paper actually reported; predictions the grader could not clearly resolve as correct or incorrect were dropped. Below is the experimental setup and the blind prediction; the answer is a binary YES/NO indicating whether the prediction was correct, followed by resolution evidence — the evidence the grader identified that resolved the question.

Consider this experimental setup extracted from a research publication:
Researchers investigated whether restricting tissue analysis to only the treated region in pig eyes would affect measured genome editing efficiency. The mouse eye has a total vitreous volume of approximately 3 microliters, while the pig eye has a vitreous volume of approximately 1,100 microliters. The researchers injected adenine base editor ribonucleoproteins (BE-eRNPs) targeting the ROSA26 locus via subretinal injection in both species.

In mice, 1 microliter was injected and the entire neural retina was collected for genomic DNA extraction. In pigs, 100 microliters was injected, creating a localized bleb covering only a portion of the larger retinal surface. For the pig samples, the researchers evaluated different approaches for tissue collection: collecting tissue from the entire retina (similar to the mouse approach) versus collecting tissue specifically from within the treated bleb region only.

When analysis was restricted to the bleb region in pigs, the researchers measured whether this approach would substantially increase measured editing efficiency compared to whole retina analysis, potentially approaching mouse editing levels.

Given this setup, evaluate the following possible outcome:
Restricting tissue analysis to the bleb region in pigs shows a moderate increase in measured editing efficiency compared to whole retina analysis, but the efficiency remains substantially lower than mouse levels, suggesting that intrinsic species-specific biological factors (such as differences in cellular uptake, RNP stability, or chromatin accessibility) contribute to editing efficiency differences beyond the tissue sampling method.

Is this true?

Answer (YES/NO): YES